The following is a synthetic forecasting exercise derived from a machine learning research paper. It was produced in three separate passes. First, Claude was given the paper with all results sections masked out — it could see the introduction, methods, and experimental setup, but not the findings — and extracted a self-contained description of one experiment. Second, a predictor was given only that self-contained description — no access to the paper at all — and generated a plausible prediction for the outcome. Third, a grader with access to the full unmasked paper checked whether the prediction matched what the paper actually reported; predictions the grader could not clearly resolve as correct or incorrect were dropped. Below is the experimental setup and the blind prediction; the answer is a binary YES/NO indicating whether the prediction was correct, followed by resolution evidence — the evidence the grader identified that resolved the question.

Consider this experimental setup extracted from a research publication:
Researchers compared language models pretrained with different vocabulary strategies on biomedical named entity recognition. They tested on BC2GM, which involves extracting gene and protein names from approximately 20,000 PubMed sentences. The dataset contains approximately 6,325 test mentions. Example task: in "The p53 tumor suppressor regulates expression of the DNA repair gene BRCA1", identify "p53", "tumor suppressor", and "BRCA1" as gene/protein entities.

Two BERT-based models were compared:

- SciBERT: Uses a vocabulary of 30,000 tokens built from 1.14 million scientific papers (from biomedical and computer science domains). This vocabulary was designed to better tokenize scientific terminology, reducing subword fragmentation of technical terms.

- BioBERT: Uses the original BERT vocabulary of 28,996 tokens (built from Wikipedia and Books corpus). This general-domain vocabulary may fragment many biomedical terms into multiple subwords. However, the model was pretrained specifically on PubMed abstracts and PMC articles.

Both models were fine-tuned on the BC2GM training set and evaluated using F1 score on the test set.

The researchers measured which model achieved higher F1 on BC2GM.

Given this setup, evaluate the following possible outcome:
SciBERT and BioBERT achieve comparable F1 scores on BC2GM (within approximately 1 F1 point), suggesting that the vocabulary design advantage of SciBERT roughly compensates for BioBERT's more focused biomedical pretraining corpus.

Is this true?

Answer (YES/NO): YES